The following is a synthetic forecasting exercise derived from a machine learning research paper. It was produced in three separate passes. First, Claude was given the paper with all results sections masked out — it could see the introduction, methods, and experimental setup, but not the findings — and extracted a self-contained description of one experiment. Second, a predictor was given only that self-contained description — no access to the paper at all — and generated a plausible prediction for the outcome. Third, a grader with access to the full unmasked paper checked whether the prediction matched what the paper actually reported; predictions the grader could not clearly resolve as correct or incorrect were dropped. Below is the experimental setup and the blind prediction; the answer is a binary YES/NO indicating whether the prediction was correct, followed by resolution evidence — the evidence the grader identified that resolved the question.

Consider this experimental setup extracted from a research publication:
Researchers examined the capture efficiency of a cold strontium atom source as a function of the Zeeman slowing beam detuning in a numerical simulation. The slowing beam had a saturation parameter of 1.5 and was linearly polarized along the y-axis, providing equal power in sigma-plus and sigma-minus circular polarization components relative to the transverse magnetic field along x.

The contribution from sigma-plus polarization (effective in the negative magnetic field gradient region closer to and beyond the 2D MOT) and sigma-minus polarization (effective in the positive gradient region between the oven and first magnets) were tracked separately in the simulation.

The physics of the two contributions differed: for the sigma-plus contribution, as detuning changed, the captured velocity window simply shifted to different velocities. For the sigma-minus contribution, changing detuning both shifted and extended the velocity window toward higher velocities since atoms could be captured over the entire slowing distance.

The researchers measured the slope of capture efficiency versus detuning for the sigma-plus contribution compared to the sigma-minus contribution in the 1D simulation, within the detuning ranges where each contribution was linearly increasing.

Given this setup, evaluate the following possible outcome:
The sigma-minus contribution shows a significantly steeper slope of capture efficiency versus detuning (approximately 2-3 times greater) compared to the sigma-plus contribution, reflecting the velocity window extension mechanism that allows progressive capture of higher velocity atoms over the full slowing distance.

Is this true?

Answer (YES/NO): YES